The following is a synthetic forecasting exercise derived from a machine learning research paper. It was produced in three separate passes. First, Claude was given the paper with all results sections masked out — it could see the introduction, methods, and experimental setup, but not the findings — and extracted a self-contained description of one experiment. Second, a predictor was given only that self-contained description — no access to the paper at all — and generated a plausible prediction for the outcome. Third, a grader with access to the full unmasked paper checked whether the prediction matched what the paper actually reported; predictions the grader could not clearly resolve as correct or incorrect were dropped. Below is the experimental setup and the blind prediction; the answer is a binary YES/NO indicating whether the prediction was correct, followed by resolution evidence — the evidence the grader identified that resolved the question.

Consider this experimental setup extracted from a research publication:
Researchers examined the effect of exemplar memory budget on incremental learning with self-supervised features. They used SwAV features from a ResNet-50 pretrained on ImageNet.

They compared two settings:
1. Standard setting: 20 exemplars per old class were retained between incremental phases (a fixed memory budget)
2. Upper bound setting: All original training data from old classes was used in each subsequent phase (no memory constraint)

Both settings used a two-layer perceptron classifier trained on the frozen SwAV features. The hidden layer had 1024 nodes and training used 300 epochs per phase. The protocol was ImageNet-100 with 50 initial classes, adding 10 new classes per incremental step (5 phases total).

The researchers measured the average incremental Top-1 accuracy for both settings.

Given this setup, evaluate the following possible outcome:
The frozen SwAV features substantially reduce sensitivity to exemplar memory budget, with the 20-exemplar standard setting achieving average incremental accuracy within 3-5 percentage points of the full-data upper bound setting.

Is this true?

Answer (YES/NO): NO